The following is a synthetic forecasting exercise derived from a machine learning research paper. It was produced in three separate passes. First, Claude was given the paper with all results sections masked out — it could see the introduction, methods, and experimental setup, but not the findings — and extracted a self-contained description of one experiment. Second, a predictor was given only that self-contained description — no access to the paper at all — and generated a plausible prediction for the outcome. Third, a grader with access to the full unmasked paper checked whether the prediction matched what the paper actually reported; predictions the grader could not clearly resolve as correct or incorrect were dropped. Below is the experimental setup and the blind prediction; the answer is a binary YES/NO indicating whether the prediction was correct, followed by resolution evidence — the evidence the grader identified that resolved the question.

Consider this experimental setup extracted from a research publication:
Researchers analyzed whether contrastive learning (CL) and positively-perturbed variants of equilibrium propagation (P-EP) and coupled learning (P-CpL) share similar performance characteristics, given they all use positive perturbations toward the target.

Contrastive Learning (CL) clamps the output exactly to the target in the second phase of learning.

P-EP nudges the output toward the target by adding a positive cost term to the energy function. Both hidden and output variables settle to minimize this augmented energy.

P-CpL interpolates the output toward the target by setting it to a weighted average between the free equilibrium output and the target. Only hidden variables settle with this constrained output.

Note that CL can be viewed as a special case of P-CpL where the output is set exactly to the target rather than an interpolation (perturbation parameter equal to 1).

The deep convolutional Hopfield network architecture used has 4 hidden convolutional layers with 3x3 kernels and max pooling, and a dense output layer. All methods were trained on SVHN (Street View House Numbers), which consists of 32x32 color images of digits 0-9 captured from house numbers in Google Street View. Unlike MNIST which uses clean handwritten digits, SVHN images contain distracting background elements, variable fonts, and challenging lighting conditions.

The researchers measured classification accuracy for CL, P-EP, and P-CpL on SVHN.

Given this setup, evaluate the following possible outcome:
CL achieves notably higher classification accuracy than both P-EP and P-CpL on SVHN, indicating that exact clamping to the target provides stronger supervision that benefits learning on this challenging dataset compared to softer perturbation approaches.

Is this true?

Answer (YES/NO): YES